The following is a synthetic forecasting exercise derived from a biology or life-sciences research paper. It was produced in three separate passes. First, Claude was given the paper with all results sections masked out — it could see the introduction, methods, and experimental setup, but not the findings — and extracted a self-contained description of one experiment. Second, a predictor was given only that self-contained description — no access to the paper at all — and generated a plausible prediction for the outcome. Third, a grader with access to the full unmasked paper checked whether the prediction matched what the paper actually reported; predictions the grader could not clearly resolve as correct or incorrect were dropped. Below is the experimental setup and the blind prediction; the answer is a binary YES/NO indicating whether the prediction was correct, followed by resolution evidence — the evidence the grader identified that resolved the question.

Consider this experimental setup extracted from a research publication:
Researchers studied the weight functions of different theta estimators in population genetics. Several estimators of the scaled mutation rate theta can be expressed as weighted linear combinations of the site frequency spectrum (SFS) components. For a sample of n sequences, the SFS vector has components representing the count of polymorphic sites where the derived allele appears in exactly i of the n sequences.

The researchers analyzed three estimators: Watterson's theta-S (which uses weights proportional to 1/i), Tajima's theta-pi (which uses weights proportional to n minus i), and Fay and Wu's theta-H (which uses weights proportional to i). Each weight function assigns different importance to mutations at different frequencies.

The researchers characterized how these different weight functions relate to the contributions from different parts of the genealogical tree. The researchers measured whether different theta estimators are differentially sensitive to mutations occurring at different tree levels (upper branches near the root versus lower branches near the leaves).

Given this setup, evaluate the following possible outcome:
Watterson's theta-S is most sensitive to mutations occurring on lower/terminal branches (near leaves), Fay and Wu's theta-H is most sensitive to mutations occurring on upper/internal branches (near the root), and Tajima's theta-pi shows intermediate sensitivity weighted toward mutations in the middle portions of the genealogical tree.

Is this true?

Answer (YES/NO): NO